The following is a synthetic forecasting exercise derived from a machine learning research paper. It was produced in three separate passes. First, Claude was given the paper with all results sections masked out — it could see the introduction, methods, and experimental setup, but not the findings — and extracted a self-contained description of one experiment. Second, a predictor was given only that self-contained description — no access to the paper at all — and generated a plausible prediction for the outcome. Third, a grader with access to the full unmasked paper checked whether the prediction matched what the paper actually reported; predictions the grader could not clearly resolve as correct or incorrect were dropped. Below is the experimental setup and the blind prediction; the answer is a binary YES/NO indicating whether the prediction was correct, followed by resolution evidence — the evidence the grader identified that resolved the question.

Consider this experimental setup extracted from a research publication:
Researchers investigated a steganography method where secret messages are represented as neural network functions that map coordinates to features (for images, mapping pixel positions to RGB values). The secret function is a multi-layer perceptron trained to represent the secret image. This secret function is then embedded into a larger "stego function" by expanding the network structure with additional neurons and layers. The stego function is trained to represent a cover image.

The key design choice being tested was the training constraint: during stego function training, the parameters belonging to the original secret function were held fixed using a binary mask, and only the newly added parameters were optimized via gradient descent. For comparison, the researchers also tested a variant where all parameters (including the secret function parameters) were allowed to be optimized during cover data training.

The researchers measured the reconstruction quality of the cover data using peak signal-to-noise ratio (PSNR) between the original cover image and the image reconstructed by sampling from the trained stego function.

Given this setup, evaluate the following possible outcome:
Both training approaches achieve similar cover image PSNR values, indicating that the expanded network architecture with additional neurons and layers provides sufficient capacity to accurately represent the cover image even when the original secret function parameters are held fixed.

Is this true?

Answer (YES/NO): NO